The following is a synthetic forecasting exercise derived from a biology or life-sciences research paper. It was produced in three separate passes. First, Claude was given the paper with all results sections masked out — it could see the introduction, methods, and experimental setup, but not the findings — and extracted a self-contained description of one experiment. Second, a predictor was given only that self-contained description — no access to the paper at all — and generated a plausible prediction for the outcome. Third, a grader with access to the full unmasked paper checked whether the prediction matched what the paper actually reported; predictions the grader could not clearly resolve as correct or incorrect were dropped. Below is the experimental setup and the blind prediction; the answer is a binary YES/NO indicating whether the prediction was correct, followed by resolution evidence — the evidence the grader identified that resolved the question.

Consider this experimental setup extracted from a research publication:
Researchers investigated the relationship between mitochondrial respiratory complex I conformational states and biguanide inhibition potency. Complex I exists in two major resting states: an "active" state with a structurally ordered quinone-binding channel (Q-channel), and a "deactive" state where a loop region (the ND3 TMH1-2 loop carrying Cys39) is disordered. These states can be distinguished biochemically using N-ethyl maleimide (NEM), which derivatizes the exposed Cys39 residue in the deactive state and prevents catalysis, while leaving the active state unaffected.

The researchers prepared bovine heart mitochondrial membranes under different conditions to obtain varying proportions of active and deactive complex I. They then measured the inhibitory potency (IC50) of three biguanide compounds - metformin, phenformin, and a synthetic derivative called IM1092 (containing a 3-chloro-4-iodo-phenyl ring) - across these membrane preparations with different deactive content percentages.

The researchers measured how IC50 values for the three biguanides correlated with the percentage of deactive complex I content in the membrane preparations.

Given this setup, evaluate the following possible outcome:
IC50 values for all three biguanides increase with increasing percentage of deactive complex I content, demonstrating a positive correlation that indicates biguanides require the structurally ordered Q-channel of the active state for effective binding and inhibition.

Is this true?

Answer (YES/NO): NO